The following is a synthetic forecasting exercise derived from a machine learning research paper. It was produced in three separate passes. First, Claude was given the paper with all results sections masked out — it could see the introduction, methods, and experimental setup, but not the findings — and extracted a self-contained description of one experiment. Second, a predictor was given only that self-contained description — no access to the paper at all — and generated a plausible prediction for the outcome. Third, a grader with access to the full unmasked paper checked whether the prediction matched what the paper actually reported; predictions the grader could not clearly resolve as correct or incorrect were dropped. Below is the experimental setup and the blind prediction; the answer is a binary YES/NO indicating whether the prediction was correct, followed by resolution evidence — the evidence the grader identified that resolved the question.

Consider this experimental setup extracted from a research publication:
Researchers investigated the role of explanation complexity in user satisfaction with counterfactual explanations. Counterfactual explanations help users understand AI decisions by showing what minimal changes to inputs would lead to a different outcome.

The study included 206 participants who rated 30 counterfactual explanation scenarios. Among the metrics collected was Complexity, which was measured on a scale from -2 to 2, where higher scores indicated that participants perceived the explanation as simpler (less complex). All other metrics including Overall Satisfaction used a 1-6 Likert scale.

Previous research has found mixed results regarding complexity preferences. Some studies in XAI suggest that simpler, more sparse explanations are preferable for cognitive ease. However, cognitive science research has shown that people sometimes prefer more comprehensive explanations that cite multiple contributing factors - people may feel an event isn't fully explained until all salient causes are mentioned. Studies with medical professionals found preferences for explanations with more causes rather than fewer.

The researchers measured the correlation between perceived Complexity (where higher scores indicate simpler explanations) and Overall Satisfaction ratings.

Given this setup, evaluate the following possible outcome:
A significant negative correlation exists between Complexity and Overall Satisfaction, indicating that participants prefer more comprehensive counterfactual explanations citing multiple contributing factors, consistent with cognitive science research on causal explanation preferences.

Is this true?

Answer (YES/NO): NO